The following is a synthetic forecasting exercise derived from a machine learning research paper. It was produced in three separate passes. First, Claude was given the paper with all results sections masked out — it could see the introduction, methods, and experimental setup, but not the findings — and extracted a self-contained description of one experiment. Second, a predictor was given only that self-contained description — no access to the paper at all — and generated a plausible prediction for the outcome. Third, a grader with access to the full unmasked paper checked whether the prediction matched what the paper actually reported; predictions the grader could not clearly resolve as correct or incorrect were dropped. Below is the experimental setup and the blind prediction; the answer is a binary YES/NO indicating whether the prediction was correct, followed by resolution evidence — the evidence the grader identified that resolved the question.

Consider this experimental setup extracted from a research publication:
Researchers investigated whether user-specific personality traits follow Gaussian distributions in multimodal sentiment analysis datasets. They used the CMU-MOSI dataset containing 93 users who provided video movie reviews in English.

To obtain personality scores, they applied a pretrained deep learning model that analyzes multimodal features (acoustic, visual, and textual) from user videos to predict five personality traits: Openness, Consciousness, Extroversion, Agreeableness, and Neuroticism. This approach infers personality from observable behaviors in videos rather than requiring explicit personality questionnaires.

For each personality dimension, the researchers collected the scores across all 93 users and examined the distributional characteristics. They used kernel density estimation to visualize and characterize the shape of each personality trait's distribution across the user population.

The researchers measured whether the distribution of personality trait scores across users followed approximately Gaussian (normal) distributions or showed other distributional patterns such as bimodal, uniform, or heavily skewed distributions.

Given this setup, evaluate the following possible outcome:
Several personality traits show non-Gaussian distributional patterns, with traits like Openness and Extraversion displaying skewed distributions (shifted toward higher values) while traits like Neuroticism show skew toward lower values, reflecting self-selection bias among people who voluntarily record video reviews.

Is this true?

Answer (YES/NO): NO